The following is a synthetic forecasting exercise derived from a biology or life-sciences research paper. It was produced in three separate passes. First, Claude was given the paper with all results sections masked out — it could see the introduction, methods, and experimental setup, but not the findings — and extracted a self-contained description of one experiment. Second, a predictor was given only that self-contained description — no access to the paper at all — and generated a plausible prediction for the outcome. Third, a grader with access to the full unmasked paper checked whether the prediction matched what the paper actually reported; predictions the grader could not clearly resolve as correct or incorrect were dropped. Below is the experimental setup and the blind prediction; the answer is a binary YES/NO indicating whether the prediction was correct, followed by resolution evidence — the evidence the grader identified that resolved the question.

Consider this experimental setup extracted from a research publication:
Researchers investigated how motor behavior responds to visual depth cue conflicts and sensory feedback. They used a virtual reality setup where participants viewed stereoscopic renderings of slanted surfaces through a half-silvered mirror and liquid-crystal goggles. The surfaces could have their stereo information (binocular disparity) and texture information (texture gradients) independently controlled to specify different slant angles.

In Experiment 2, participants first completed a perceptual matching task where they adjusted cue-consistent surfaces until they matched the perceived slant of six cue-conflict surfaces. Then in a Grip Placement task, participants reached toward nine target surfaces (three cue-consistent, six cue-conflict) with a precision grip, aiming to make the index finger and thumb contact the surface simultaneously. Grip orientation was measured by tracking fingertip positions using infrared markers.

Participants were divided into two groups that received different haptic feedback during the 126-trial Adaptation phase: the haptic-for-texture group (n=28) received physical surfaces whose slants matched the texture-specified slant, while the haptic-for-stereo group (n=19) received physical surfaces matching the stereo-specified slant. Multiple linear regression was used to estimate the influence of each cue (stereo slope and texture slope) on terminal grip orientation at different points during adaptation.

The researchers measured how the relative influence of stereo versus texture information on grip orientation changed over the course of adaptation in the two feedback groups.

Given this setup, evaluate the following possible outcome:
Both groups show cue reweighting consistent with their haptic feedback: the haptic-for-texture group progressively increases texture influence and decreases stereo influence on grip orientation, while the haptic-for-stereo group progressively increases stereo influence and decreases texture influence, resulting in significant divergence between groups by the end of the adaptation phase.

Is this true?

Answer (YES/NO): NO